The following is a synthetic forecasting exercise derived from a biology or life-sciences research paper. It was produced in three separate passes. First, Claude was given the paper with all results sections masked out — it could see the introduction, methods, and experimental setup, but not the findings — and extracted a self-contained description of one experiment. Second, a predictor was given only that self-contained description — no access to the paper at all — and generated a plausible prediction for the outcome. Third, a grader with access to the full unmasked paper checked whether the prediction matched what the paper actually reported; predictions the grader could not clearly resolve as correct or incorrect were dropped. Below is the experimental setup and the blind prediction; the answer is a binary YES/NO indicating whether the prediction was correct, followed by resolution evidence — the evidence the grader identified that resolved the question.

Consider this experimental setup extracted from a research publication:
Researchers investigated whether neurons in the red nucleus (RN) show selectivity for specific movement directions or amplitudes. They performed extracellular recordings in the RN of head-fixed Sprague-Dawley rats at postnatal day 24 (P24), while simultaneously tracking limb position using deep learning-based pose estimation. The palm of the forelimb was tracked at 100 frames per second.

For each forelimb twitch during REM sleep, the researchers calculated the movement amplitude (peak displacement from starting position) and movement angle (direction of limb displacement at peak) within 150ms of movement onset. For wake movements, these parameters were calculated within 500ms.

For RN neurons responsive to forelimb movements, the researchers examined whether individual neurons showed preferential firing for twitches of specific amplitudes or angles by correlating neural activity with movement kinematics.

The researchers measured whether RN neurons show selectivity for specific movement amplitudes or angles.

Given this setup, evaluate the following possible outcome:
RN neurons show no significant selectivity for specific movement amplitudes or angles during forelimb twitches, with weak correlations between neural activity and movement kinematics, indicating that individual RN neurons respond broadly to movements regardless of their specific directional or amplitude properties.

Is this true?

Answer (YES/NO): YES